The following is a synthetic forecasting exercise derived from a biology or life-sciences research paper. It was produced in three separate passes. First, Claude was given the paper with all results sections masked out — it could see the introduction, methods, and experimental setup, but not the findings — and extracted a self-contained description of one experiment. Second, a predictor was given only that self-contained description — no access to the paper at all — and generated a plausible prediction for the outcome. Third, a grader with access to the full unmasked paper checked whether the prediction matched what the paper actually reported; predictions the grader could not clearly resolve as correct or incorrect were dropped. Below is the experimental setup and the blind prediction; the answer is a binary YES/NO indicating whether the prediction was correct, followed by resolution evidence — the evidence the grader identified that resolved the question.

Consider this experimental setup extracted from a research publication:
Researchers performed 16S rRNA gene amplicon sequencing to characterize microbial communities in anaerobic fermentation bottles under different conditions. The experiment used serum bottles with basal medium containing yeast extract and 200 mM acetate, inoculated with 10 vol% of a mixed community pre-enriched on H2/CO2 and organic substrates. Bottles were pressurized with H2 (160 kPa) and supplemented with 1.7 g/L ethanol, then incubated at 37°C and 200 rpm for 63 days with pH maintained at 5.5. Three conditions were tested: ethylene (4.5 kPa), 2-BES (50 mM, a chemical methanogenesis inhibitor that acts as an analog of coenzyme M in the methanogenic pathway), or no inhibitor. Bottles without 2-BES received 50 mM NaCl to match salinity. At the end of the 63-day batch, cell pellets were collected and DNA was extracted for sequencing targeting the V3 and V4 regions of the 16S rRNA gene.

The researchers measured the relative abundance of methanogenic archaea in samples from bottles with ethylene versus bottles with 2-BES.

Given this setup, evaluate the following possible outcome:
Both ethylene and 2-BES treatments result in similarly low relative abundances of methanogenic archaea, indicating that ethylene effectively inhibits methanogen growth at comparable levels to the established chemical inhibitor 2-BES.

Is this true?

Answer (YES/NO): YES